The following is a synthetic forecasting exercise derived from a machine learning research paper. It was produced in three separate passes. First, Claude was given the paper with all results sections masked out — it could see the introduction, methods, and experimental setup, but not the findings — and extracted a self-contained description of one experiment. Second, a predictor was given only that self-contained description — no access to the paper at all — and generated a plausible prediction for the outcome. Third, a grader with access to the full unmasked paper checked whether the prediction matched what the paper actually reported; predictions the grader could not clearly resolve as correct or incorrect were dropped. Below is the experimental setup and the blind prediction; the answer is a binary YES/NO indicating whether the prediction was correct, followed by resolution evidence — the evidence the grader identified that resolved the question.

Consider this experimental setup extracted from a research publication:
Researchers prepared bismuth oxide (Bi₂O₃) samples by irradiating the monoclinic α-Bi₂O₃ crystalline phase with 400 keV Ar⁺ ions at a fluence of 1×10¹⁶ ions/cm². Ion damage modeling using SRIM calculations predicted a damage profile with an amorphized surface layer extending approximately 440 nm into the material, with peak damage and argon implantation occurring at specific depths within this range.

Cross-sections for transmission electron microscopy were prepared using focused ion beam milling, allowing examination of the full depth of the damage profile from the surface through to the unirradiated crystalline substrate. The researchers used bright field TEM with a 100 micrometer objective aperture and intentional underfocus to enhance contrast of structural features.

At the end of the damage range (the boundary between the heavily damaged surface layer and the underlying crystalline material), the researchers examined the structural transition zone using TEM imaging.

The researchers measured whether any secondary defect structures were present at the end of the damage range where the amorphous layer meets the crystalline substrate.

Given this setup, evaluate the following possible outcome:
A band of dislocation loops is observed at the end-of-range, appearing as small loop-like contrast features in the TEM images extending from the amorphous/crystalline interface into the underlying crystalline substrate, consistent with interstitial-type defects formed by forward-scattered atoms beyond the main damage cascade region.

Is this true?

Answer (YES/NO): YES